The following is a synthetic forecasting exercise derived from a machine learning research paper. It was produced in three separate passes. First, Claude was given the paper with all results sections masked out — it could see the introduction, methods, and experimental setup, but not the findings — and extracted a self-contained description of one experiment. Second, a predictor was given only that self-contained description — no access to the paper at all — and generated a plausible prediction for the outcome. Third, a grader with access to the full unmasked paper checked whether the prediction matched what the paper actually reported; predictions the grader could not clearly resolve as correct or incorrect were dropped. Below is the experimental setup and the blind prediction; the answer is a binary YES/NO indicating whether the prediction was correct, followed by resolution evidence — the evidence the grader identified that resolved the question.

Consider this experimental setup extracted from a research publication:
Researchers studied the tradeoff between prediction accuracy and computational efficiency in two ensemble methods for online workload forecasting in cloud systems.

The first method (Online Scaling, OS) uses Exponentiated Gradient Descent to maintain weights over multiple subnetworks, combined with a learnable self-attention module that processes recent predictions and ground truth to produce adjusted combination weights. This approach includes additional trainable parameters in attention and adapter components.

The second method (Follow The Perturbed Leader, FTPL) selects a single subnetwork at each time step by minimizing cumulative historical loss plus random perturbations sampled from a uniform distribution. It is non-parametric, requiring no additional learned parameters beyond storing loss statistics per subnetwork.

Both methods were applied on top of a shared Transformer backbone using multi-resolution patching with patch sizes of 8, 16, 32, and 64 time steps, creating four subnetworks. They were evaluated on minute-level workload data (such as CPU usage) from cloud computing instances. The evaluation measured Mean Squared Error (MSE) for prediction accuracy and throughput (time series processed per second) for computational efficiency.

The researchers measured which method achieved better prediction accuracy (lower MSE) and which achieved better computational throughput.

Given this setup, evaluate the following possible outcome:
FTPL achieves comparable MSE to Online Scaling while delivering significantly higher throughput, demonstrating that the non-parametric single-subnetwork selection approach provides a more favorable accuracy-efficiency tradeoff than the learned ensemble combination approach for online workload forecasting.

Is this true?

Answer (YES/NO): NO